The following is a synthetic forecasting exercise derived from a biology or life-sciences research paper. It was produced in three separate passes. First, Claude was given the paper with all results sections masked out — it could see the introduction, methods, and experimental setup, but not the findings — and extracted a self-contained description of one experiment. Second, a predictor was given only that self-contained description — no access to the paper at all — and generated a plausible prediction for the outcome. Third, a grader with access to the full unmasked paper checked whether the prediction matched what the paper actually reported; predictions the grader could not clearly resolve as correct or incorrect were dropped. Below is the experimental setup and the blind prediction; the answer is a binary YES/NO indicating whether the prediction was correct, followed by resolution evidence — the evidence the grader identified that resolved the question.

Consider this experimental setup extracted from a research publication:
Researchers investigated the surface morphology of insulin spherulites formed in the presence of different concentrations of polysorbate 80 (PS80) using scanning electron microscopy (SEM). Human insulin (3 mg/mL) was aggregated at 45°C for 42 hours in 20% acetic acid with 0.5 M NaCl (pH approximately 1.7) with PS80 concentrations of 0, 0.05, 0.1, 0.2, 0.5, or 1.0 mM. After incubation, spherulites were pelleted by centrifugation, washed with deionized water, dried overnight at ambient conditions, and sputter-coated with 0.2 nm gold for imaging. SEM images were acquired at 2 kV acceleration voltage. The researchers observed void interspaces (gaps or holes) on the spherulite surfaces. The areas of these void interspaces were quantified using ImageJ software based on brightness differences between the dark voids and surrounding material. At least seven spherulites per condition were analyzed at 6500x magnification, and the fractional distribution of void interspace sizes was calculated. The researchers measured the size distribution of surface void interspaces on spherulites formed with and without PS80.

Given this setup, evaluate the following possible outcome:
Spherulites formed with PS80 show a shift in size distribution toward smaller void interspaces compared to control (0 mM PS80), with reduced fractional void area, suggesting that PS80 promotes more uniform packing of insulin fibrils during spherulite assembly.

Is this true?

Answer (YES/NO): YES